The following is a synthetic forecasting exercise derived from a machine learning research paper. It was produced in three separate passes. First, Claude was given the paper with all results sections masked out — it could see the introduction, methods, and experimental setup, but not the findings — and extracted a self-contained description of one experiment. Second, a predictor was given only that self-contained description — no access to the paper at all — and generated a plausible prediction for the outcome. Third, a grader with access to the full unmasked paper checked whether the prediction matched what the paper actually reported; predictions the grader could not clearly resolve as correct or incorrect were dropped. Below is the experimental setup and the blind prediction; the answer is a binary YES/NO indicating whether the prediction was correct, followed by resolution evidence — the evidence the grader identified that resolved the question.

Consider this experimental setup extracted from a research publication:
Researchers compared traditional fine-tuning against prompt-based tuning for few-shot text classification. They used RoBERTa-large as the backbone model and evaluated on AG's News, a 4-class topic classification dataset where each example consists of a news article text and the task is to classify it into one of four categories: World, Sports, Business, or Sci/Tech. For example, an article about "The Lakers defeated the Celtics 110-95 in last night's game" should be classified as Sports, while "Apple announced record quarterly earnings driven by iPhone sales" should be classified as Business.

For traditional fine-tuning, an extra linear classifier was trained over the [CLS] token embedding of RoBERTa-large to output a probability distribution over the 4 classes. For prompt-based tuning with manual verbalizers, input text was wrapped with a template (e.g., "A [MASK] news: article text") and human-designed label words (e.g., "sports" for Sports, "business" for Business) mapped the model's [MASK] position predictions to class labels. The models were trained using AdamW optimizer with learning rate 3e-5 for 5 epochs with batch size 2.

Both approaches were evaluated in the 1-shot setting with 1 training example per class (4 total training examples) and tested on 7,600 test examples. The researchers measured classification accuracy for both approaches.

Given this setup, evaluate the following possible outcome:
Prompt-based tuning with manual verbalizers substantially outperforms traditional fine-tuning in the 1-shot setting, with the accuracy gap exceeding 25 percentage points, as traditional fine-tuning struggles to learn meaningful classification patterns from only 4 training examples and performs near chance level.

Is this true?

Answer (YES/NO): YES